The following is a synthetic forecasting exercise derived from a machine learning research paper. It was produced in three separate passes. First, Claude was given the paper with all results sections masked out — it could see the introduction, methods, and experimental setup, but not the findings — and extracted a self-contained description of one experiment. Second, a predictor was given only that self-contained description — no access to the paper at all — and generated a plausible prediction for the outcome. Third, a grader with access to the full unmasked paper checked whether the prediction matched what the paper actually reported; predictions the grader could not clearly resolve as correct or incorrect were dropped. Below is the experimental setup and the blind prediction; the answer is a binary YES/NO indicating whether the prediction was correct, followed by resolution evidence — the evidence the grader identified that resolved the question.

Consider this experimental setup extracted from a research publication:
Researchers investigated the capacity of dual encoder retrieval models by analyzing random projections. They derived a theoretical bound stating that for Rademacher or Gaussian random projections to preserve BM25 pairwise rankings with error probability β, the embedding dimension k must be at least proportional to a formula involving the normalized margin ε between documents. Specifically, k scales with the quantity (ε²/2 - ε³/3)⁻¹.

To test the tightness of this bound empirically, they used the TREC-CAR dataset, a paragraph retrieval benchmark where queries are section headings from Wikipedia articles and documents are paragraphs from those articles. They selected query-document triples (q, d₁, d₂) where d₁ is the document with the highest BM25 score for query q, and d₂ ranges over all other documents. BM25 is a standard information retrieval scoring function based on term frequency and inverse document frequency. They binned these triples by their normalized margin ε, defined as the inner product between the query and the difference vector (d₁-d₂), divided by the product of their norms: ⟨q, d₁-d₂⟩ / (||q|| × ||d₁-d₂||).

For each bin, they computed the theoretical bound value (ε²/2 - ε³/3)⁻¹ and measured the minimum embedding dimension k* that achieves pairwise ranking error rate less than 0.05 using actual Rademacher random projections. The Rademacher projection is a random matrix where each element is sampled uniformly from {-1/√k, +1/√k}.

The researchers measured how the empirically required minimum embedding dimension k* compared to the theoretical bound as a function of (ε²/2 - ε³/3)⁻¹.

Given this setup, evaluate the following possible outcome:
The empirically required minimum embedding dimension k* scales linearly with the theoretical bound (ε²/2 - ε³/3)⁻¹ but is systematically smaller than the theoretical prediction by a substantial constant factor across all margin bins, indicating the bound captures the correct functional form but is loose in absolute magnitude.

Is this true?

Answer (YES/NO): NO